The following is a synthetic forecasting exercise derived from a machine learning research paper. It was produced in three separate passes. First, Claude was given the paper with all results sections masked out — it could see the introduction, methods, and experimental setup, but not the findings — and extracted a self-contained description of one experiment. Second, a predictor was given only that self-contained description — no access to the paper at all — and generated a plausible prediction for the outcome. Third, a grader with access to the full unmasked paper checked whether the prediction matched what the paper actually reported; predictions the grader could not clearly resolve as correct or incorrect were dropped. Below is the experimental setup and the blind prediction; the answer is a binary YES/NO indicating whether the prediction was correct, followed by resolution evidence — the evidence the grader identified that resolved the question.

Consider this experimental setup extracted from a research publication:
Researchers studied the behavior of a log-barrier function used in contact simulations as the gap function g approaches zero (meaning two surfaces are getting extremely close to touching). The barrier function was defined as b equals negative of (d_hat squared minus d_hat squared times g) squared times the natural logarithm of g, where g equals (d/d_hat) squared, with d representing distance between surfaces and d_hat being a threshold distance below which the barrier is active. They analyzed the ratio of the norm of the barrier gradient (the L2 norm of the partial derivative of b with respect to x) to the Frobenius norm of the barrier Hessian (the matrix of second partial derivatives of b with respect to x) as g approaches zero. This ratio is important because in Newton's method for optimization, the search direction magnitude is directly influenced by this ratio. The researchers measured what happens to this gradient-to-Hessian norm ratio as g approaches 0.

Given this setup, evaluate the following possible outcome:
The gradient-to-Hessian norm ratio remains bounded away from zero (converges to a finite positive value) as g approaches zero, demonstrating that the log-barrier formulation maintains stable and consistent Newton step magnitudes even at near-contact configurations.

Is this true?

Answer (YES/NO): NO